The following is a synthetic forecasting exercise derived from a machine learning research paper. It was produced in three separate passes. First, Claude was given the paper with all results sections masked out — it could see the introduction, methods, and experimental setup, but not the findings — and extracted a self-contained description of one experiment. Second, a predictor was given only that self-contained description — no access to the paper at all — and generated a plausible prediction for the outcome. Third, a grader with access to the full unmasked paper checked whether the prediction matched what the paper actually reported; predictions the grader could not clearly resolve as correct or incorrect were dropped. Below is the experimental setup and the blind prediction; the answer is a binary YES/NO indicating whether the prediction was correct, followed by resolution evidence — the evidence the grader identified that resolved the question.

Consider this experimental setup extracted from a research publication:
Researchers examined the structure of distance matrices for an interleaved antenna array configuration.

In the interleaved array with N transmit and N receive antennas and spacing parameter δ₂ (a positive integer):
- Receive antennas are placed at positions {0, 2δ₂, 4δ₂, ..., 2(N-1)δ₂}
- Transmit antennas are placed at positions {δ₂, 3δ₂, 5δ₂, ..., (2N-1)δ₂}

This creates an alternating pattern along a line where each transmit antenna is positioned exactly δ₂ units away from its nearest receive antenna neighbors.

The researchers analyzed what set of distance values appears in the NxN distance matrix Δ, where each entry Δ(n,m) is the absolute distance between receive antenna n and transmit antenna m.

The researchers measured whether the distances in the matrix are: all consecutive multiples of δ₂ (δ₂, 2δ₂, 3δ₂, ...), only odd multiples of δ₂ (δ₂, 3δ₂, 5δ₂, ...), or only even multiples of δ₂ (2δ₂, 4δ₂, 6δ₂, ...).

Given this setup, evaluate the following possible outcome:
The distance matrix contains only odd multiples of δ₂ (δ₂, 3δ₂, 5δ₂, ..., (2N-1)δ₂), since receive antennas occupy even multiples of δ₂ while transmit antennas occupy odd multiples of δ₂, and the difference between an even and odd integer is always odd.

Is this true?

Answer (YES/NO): YES